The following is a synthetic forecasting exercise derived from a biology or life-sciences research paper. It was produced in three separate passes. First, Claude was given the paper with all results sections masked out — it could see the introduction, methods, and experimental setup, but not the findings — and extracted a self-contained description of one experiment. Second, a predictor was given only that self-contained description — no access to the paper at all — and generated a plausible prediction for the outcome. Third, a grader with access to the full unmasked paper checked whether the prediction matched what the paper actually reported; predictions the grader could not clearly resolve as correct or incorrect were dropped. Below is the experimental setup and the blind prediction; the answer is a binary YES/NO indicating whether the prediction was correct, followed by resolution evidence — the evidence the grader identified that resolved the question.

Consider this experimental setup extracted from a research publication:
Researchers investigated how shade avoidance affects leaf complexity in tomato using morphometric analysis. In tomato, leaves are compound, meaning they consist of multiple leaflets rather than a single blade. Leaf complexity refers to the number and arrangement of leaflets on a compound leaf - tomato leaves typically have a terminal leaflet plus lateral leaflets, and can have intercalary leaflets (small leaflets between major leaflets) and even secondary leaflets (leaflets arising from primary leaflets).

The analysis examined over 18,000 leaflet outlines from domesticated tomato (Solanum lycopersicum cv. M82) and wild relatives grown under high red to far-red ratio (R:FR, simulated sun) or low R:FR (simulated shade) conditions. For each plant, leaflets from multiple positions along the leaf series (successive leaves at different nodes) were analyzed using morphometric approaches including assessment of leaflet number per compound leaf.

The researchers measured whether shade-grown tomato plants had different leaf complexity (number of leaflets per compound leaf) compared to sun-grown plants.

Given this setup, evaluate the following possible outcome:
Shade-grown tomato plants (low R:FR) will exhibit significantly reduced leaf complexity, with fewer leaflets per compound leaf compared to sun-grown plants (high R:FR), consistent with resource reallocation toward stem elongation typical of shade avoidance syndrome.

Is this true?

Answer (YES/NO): NO